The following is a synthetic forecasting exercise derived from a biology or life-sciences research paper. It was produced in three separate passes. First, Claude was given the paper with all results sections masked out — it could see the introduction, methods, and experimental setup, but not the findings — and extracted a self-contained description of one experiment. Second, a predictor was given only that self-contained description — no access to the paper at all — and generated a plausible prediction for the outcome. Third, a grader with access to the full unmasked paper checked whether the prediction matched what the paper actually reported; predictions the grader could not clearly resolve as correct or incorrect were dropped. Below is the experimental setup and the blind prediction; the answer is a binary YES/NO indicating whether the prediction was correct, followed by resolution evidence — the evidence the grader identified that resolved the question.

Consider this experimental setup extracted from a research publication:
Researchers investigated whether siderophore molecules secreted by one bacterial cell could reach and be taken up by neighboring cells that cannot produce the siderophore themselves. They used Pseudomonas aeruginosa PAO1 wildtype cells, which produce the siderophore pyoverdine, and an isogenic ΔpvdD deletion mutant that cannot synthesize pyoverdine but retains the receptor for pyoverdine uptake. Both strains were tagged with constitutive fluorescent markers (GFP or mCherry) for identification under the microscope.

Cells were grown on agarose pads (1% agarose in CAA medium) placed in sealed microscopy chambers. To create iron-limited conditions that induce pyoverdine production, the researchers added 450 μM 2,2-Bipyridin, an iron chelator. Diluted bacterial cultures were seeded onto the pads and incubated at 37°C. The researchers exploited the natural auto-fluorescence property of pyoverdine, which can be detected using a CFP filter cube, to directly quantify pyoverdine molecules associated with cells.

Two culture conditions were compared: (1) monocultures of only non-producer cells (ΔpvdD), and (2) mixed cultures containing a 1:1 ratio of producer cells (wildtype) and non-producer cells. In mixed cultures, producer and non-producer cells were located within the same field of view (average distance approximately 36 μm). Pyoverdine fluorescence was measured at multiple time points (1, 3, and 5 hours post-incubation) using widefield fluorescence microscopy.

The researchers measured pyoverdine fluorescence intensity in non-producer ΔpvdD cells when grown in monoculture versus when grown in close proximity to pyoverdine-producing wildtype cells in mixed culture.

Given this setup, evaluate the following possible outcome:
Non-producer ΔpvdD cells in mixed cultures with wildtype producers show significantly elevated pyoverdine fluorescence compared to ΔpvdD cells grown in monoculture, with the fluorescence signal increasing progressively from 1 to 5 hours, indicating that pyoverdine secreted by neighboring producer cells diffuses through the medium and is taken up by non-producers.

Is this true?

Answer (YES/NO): YES